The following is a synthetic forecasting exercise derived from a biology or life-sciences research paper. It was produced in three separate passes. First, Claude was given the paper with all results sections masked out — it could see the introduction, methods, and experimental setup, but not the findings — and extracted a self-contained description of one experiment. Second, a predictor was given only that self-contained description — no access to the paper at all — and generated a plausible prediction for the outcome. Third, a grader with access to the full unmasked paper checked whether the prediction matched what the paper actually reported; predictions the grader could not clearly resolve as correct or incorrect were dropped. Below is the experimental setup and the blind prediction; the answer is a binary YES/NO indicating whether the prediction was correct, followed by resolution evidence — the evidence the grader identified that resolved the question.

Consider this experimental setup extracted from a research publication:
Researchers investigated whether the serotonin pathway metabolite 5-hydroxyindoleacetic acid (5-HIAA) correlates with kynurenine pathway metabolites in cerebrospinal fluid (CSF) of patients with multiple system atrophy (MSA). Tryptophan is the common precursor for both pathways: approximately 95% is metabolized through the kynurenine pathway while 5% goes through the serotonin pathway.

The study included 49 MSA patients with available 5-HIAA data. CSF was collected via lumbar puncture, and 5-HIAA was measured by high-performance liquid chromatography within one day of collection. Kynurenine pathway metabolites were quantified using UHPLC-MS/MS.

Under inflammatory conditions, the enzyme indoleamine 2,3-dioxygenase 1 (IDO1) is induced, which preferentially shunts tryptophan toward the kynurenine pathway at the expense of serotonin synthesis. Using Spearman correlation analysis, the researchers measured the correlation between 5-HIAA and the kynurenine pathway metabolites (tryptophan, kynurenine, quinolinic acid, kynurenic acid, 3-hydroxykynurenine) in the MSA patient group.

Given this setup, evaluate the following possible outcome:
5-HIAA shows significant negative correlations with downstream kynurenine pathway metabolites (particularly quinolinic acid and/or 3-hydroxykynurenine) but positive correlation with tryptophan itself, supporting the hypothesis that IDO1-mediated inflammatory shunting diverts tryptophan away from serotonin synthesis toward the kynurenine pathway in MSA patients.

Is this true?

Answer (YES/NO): NO